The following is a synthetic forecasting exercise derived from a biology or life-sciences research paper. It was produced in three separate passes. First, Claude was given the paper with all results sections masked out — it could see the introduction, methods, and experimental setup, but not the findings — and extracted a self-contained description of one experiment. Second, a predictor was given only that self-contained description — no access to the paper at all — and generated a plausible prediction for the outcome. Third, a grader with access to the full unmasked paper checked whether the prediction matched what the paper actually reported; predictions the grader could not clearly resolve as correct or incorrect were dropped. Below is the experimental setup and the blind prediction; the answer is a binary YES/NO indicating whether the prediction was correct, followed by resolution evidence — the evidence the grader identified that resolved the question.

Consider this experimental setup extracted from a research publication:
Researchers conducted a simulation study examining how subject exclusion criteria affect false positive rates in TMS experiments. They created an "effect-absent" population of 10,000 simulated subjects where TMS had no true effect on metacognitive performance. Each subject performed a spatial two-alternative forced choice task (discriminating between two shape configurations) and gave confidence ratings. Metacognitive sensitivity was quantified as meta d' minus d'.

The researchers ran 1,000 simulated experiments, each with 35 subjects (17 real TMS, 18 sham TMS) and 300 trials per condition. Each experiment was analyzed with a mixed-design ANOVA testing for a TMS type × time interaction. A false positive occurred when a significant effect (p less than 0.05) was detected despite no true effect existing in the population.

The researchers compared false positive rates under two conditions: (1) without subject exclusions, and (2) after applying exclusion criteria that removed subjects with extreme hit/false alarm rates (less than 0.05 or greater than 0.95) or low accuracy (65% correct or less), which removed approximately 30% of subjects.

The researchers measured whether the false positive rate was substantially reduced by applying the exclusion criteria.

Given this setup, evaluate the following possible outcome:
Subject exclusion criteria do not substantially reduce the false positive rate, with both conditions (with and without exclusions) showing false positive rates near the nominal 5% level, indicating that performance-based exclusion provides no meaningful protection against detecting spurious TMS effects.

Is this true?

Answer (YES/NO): YES